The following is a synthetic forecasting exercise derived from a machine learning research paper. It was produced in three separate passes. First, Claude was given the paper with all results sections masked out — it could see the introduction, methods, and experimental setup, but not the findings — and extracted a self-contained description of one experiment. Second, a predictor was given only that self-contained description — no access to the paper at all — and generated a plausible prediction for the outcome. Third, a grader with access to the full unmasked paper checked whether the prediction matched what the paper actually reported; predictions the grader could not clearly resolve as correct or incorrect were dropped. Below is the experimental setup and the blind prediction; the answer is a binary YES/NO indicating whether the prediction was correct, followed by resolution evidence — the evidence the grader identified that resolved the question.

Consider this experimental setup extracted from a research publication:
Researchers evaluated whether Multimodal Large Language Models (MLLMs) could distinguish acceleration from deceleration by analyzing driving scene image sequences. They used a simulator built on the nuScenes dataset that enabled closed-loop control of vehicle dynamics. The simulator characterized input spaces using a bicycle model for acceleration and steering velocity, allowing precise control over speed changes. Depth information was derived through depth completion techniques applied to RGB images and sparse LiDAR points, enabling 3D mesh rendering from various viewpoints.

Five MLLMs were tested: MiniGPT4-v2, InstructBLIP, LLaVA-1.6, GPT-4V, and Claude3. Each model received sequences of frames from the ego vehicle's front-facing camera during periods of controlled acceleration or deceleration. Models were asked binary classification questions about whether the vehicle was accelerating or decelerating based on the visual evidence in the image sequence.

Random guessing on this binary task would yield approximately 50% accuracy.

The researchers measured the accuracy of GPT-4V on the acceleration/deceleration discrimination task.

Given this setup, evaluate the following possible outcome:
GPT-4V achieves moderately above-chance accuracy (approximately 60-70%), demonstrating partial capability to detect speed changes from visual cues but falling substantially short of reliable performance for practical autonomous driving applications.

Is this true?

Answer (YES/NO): NO